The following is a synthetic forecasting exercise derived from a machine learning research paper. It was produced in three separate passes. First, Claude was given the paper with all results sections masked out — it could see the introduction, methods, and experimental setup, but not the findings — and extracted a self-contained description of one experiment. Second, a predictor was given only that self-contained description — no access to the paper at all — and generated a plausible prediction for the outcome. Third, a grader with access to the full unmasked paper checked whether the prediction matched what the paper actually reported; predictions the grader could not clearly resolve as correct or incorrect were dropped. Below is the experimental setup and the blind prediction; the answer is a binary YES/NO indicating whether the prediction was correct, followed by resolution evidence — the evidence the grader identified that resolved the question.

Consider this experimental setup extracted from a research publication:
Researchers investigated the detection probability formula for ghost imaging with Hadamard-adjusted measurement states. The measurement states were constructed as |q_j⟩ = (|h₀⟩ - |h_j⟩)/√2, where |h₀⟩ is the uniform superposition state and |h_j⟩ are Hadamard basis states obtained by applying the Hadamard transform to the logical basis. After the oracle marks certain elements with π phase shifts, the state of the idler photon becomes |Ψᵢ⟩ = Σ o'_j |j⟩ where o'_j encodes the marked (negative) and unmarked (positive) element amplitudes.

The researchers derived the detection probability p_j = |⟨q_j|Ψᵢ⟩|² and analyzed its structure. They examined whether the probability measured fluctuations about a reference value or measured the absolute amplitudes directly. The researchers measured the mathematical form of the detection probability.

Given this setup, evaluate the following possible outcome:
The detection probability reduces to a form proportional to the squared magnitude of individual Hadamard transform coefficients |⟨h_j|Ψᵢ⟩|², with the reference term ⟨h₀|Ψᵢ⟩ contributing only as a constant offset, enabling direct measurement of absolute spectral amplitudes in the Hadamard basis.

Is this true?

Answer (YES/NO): NO